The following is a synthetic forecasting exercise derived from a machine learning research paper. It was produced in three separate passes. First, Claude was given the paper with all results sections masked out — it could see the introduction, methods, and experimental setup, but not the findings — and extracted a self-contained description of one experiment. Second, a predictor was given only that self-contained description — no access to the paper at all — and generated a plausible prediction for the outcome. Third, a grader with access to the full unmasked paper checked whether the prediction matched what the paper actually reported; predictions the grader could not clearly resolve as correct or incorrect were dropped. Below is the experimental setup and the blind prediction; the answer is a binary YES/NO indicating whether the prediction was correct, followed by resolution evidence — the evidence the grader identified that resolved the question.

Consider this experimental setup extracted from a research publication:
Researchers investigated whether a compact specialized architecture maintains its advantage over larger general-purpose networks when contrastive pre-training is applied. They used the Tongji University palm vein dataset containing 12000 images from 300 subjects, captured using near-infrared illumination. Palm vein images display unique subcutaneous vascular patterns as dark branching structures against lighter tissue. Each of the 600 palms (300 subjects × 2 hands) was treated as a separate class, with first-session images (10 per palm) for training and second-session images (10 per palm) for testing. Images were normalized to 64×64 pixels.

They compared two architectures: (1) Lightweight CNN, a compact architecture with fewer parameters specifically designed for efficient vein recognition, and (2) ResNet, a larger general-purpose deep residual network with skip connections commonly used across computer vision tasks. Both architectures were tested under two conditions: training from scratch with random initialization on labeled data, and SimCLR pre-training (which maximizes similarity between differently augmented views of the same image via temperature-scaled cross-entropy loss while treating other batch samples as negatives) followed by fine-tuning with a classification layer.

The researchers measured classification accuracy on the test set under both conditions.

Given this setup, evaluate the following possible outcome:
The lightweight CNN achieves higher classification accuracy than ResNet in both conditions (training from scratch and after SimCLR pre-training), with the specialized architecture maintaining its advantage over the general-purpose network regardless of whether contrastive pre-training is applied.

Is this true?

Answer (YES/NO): YES